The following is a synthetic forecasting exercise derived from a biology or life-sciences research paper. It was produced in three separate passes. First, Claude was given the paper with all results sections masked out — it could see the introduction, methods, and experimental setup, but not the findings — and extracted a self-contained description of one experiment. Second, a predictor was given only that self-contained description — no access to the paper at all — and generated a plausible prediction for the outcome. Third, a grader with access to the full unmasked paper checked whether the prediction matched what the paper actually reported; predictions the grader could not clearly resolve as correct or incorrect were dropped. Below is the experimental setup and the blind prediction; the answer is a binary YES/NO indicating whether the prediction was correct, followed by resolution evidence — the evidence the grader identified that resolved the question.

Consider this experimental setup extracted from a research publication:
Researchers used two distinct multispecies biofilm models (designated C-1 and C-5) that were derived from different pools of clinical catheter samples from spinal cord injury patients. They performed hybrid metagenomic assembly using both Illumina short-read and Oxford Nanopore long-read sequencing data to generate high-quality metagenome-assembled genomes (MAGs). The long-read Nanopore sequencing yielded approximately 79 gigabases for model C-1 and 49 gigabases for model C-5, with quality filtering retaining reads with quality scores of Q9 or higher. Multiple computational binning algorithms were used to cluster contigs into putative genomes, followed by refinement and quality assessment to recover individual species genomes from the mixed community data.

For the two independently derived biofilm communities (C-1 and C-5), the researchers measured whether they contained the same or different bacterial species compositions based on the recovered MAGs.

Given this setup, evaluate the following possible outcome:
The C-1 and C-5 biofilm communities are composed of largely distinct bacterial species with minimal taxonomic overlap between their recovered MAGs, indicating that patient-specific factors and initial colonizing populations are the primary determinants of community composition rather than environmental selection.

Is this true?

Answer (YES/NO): NO